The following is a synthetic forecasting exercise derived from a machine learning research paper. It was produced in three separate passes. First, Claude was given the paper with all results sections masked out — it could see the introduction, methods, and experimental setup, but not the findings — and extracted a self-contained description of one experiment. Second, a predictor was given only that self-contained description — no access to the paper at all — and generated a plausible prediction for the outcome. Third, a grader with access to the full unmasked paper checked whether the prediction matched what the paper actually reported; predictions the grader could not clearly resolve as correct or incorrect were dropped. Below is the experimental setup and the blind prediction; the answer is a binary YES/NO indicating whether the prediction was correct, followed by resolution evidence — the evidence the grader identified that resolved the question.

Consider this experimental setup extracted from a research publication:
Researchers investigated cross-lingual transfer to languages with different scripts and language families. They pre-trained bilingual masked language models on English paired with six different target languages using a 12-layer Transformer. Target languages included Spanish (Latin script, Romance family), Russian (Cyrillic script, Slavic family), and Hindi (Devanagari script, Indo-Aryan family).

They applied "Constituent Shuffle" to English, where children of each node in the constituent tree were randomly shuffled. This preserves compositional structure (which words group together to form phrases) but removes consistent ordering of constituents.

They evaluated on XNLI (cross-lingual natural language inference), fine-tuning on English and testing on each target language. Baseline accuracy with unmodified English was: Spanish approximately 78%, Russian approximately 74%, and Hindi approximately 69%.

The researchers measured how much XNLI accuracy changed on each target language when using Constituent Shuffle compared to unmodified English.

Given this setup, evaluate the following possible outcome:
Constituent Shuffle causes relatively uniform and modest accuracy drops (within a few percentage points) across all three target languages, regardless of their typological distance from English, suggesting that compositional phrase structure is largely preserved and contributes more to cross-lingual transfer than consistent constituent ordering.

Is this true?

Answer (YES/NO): NO